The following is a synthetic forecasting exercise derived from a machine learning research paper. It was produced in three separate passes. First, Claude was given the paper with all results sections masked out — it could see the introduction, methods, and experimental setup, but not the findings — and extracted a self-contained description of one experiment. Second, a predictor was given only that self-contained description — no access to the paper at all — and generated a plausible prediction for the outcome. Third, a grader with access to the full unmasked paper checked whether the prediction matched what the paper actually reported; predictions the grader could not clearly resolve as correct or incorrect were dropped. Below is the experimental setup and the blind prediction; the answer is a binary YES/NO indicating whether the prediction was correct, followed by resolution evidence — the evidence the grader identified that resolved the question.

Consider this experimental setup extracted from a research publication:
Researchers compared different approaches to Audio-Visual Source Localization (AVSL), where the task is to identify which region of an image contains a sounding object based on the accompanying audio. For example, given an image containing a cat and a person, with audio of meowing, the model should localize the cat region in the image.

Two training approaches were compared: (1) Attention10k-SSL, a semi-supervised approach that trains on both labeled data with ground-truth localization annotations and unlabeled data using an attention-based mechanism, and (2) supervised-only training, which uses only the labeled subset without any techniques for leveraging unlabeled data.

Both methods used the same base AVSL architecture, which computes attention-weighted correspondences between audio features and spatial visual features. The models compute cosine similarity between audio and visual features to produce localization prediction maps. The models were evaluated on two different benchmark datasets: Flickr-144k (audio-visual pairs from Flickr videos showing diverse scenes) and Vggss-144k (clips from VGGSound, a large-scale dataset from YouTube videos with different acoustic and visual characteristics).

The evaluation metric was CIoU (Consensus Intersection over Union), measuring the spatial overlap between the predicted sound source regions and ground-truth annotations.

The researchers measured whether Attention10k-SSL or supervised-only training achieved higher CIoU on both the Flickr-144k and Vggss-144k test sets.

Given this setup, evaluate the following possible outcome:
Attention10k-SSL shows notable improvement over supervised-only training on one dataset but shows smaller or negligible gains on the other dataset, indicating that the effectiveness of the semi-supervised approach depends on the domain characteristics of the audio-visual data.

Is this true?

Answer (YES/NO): NO